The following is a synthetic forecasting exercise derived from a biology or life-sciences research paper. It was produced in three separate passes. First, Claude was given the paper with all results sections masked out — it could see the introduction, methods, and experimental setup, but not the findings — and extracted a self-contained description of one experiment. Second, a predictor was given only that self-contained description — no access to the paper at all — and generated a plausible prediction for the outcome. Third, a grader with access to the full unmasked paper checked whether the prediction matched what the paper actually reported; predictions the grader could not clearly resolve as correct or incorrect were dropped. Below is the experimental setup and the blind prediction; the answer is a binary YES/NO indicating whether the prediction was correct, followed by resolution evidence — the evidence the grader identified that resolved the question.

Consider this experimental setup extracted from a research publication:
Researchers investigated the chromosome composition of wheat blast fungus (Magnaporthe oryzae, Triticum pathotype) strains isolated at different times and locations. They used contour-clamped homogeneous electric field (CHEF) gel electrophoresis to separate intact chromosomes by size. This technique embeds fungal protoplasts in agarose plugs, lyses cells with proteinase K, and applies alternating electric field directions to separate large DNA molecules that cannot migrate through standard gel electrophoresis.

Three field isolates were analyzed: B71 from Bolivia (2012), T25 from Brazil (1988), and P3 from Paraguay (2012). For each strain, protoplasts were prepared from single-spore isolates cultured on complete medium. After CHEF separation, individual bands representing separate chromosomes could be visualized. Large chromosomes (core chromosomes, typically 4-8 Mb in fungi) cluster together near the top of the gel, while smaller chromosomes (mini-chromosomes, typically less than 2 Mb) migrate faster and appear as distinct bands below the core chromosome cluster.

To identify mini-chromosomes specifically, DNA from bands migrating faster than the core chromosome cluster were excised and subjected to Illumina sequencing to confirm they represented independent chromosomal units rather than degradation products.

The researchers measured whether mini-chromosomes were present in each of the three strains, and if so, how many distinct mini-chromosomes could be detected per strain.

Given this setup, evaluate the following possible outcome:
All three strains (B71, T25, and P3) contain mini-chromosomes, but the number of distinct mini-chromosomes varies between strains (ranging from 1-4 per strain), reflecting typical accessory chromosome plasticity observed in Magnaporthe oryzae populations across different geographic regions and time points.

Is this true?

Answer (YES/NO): NO